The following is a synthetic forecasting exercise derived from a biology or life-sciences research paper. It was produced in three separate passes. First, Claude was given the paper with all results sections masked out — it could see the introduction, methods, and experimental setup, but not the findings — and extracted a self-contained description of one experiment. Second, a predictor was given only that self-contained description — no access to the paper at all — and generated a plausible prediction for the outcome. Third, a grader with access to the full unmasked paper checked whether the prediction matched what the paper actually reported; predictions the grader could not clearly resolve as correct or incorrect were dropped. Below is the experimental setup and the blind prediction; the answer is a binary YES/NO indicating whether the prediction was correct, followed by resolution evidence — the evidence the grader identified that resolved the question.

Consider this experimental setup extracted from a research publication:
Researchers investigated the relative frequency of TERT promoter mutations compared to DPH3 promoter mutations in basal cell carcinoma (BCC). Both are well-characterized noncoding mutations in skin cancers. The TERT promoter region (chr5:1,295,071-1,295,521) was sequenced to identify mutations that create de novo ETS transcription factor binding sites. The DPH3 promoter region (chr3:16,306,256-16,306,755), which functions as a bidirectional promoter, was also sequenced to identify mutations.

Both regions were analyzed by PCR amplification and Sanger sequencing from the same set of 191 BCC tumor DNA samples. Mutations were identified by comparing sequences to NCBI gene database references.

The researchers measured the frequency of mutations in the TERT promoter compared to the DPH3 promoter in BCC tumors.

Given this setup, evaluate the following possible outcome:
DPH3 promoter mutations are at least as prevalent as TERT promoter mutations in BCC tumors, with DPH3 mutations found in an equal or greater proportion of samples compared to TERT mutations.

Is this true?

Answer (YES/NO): NO